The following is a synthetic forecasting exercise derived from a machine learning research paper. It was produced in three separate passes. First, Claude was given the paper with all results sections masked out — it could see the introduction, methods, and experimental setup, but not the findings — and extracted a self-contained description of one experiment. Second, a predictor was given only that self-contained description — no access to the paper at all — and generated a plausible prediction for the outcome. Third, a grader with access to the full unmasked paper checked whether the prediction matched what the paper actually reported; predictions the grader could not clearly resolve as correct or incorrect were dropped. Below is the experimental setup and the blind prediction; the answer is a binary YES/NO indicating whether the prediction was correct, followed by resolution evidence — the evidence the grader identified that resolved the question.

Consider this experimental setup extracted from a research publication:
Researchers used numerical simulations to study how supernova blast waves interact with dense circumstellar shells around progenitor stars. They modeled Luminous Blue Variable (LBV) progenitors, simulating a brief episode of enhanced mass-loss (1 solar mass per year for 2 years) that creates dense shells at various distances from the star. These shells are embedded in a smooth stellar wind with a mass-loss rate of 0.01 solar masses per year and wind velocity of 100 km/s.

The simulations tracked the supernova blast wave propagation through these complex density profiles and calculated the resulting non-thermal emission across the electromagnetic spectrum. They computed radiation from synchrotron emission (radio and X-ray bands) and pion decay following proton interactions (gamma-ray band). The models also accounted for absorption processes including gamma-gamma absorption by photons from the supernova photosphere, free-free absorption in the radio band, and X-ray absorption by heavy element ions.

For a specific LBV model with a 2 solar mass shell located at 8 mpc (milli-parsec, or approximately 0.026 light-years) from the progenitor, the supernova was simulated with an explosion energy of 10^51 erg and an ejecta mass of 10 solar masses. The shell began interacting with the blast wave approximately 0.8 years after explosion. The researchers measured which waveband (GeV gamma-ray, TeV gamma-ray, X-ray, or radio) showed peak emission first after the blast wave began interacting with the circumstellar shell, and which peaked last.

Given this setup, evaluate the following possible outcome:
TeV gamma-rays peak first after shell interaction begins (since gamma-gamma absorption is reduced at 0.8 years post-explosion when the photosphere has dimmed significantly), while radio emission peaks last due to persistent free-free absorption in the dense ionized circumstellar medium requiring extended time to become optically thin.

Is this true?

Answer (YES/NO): NO